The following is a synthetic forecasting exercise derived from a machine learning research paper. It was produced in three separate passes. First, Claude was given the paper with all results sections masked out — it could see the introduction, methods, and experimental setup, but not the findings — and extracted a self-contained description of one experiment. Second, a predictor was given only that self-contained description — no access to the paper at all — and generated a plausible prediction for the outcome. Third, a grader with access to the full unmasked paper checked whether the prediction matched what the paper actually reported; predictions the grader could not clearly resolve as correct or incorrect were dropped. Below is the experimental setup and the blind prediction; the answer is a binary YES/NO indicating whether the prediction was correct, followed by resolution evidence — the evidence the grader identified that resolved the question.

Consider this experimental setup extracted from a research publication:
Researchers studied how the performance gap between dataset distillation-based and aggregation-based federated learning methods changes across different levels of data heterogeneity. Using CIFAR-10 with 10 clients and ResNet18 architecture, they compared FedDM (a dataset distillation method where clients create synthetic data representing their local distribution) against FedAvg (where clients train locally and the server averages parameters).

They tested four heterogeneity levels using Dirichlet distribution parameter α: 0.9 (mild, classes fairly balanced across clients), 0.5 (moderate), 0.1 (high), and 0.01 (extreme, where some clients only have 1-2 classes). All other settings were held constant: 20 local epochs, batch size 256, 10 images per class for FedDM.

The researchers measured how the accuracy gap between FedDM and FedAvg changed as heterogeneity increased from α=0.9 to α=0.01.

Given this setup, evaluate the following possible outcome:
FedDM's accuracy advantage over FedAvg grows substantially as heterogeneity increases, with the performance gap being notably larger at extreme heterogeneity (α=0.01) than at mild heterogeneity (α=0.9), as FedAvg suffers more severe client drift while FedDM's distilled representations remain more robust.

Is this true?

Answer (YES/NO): YES